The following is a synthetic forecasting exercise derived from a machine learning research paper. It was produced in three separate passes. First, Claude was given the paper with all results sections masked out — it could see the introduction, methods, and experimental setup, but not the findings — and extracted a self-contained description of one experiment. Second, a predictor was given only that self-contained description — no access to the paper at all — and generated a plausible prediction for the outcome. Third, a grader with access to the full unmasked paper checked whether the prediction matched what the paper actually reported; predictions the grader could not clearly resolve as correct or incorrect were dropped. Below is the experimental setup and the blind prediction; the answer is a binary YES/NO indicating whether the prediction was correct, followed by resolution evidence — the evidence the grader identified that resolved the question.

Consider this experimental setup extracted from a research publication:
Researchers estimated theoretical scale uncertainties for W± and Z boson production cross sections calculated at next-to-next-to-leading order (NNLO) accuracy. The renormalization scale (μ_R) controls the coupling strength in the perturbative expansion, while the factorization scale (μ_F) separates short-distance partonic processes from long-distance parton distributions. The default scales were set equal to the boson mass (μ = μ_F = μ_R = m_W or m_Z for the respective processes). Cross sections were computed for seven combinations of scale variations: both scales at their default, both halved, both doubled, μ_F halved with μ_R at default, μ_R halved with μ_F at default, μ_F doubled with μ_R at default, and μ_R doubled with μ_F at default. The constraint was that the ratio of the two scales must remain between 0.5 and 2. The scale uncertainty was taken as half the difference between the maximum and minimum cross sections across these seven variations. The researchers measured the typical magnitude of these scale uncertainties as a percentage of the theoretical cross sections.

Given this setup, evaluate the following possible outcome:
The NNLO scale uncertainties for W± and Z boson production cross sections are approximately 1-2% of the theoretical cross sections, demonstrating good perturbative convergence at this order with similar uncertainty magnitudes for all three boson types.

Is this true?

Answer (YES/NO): NO